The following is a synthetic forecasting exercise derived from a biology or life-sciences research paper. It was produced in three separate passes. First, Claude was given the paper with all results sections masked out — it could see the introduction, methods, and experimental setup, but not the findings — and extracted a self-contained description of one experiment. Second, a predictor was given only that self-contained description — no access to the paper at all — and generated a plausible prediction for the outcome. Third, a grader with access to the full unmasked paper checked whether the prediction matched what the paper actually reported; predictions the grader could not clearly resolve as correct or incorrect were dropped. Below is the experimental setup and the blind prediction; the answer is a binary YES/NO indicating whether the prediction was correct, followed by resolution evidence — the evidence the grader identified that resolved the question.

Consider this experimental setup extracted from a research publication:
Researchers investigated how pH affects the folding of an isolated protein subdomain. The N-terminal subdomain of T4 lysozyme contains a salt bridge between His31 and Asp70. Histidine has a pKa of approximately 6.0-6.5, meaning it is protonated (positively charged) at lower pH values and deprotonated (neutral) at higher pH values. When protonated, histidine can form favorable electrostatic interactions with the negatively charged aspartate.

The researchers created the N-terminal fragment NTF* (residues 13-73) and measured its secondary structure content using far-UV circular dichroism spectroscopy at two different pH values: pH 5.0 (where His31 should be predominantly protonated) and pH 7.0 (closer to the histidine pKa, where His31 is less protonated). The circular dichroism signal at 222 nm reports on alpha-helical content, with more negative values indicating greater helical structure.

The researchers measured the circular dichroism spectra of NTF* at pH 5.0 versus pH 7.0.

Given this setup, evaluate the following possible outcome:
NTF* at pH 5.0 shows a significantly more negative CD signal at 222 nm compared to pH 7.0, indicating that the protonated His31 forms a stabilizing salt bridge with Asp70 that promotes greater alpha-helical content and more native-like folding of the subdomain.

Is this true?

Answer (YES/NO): YES